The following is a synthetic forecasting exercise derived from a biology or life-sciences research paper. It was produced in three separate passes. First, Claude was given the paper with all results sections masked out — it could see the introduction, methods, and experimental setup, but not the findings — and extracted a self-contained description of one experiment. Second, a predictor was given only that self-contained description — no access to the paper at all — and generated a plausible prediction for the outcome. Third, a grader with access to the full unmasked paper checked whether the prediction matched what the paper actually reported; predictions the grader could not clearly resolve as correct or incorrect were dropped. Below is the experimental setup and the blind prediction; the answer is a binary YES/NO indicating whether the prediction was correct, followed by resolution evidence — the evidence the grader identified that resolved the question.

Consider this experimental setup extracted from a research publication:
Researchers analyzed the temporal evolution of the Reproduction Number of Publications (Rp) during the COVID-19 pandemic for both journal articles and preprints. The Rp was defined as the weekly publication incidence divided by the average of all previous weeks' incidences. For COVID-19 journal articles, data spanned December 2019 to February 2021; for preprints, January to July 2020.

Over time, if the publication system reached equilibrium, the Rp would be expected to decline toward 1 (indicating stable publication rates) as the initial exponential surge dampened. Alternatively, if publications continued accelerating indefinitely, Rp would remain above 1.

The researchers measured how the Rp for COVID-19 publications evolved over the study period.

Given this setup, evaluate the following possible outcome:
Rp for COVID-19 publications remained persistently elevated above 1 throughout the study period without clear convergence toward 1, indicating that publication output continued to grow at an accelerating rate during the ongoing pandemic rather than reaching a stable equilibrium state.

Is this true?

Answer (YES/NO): NO